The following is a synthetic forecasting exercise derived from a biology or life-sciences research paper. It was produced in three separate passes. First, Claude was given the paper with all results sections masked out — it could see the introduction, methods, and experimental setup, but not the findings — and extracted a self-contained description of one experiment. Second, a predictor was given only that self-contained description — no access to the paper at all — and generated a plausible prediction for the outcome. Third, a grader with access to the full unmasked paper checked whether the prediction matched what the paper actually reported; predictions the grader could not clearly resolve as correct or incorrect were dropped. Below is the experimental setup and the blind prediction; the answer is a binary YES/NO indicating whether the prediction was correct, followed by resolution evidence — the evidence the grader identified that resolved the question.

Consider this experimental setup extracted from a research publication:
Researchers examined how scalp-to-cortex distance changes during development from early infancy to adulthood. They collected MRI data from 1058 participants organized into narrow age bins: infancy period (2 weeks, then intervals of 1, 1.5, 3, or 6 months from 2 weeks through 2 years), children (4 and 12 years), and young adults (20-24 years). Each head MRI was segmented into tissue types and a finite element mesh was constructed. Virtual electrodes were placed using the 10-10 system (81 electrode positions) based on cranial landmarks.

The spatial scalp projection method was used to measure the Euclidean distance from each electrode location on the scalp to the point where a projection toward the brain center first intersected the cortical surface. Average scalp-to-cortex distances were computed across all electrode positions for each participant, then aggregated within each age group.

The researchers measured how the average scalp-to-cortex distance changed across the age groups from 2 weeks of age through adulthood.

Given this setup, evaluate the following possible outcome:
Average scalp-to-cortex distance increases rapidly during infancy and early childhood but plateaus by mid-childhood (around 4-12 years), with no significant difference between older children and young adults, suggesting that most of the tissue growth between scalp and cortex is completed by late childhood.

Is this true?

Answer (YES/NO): NO